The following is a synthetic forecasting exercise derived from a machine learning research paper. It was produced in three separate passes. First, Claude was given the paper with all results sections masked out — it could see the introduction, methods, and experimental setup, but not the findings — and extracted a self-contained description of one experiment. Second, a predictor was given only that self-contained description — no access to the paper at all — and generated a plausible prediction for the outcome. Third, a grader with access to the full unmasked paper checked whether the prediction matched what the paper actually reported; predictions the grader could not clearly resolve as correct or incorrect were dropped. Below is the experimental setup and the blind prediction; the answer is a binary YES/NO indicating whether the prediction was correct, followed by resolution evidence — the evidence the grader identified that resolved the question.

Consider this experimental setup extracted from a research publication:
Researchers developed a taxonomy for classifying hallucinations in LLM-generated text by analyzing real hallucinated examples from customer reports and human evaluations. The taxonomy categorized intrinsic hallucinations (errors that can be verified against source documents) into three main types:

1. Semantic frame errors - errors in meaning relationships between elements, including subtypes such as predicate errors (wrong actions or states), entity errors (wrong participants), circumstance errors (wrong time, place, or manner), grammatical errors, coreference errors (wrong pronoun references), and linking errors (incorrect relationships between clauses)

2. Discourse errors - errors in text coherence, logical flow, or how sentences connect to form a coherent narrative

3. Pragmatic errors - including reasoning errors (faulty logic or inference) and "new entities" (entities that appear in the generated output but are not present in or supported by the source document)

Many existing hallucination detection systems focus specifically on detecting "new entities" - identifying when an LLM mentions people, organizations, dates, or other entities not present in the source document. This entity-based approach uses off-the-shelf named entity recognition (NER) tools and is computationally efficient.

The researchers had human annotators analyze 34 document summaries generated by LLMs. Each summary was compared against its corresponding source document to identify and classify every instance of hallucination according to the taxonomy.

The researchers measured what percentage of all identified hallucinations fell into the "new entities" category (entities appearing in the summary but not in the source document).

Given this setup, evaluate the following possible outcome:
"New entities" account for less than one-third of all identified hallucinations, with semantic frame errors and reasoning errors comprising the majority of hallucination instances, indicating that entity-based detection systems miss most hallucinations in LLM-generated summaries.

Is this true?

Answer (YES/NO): NO